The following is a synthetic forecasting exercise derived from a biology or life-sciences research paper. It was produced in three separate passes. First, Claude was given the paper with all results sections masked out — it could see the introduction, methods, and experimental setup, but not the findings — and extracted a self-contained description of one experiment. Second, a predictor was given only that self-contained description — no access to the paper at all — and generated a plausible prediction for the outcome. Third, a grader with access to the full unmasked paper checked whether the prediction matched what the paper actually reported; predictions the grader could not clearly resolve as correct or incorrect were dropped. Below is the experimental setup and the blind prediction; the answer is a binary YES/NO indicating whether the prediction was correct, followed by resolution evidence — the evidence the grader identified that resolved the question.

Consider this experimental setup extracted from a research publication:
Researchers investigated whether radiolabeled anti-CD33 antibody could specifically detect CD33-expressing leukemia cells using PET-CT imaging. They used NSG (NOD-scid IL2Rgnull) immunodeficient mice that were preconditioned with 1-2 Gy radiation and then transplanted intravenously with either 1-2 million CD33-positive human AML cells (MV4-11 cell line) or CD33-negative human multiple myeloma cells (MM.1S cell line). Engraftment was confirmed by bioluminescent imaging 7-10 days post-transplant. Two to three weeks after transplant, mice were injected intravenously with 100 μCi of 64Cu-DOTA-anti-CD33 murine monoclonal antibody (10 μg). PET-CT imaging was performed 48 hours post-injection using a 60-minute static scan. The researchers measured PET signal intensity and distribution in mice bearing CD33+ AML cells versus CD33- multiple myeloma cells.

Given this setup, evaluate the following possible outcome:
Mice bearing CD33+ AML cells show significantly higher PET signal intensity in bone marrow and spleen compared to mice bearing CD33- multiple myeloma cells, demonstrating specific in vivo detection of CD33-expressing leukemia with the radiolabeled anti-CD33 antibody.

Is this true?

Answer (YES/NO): YES